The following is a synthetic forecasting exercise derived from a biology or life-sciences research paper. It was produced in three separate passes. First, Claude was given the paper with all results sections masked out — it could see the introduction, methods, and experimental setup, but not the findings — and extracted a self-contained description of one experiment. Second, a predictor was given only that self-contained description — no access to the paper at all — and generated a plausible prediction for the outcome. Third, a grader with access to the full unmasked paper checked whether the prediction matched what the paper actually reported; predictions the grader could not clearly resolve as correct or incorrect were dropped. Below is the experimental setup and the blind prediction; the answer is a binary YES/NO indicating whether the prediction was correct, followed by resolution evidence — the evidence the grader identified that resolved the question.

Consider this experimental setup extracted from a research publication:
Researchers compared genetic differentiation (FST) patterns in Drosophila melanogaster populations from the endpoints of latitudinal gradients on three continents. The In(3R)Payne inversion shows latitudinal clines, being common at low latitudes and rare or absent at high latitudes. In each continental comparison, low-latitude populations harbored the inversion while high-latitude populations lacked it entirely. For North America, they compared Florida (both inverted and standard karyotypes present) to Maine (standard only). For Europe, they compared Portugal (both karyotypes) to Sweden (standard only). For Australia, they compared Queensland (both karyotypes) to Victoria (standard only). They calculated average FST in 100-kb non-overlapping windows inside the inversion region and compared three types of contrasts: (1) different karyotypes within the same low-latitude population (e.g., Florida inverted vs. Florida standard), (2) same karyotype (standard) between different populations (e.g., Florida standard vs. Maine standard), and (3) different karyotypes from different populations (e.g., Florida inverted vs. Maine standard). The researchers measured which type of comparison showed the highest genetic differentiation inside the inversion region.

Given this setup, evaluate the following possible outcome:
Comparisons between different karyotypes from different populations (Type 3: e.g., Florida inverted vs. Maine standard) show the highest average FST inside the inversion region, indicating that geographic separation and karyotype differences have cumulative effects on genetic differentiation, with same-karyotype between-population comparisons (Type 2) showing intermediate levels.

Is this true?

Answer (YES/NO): NO